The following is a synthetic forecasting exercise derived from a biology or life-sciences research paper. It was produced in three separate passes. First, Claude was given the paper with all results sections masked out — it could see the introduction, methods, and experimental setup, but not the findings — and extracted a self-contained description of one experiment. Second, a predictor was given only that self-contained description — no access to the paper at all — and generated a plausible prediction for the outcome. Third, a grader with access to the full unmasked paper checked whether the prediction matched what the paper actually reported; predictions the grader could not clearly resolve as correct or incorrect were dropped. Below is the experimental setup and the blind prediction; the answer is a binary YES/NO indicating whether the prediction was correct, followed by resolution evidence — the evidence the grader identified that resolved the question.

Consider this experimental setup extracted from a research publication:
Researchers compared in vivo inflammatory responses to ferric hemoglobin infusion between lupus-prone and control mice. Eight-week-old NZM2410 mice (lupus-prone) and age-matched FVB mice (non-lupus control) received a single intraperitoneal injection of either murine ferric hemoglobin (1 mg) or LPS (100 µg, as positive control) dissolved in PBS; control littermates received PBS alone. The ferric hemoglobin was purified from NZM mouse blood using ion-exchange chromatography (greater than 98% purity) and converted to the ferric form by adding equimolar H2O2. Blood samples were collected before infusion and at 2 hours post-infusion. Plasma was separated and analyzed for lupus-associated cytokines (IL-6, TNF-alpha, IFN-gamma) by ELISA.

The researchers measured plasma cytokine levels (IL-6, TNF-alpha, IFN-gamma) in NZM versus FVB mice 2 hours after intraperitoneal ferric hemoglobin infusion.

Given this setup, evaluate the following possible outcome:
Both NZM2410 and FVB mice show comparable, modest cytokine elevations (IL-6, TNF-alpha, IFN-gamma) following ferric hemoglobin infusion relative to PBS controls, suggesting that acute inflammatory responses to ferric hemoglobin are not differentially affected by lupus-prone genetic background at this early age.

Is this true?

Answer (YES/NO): NO